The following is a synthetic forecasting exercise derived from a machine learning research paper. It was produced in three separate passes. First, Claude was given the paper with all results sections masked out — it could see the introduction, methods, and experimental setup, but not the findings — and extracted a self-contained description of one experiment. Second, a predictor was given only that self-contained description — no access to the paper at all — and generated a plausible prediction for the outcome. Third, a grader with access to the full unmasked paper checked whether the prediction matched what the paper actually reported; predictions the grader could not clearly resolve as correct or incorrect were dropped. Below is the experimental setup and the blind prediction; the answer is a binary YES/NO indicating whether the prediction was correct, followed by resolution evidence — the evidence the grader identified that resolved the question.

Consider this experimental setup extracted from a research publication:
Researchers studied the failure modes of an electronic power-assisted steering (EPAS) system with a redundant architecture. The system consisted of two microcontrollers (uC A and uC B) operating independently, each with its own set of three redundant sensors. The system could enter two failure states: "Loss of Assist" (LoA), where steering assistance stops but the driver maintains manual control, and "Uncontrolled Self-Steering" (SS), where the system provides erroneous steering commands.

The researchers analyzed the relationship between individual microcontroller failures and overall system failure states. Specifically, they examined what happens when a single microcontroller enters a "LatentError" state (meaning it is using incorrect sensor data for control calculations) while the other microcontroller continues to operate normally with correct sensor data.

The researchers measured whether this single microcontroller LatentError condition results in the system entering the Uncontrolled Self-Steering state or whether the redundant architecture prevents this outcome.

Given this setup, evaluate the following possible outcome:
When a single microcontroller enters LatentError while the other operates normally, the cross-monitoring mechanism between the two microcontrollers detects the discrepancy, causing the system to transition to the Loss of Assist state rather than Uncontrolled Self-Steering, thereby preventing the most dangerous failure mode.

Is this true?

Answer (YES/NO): NO